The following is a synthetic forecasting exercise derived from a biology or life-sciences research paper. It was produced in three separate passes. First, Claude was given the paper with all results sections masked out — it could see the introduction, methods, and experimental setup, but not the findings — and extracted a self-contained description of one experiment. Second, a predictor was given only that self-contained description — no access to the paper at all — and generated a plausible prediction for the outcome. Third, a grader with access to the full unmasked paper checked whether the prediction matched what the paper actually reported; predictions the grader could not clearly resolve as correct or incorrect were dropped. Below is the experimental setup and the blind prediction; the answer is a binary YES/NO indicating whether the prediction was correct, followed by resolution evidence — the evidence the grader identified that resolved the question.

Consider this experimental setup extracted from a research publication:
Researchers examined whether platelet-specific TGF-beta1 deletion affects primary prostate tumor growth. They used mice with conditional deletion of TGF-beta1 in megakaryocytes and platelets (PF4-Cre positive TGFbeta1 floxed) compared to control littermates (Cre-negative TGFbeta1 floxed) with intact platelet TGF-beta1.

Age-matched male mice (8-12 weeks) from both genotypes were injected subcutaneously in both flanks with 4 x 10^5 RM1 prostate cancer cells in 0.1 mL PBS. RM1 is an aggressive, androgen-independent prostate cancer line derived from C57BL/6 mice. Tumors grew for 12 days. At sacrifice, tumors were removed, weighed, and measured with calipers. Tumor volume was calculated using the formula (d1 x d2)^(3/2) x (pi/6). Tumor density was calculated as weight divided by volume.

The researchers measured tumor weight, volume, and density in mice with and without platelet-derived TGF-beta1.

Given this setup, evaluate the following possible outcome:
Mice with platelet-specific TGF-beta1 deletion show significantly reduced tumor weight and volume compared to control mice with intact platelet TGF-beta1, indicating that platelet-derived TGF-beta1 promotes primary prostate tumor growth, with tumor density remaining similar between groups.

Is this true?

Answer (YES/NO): NO